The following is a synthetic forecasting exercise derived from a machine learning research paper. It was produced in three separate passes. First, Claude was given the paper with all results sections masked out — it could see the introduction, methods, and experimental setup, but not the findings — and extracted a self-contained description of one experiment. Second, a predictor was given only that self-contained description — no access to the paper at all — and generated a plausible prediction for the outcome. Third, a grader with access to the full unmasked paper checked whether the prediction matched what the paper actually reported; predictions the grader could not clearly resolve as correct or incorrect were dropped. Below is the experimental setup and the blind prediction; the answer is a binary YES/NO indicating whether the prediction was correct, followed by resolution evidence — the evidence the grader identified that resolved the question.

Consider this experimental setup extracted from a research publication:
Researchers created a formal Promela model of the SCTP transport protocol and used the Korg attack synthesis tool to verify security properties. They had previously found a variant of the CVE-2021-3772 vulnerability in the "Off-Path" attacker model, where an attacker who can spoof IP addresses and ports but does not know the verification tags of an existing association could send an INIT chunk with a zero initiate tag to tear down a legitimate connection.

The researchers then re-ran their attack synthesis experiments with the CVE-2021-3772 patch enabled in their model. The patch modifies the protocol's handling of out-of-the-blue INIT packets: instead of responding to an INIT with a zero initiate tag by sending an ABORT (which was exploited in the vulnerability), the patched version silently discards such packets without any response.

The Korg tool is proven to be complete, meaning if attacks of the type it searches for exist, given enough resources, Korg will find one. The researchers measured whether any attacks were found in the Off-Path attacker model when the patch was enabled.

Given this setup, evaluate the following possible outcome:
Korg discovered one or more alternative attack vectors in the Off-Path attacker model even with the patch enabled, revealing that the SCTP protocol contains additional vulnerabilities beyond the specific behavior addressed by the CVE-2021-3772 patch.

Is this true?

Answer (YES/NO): NO